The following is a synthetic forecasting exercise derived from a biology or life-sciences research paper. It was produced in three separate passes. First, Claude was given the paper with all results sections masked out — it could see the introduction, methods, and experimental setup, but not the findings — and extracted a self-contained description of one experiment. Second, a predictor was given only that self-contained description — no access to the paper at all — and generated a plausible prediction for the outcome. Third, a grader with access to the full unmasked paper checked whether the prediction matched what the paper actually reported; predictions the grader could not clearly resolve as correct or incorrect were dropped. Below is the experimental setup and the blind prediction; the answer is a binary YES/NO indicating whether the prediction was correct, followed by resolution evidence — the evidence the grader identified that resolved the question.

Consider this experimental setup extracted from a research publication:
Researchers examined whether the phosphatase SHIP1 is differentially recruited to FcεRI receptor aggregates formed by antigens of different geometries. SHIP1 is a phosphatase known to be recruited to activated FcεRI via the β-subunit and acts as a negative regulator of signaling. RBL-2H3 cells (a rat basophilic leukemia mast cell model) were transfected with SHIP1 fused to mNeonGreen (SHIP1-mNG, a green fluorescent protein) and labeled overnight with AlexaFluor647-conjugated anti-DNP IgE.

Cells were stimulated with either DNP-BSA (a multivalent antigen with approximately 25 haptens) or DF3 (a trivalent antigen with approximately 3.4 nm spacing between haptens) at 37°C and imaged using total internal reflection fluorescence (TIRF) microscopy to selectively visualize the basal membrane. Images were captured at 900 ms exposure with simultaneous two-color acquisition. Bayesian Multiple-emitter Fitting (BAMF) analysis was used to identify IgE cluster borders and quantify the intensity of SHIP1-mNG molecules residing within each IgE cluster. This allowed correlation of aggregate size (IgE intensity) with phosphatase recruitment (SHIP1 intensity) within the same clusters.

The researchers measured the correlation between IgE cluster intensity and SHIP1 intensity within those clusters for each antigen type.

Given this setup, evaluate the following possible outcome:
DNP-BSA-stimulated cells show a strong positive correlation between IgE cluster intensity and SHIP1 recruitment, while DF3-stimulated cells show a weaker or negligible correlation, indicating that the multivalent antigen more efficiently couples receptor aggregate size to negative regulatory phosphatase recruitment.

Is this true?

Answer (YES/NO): NO